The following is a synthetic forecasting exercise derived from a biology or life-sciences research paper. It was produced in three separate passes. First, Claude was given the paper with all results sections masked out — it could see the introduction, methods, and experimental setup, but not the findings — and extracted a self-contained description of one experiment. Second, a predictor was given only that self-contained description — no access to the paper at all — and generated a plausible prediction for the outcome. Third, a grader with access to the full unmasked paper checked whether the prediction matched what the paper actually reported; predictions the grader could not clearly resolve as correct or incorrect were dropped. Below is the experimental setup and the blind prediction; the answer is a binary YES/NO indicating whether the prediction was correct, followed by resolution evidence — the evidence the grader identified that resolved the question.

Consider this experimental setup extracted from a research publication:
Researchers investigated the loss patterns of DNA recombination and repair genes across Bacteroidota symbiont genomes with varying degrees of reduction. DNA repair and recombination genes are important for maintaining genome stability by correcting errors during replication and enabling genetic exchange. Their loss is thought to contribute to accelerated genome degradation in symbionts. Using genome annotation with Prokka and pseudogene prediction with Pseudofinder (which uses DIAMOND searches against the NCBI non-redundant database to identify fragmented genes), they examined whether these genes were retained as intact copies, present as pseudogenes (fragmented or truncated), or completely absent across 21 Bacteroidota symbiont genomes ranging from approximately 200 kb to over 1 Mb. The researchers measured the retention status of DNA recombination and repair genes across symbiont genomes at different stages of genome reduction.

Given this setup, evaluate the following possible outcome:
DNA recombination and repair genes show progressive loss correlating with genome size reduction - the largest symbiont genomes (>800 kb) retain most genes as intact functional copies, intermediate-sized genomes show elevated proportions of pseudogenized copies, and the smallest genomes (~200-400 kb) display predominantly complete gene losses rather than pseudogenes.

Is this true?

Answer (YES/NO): NO